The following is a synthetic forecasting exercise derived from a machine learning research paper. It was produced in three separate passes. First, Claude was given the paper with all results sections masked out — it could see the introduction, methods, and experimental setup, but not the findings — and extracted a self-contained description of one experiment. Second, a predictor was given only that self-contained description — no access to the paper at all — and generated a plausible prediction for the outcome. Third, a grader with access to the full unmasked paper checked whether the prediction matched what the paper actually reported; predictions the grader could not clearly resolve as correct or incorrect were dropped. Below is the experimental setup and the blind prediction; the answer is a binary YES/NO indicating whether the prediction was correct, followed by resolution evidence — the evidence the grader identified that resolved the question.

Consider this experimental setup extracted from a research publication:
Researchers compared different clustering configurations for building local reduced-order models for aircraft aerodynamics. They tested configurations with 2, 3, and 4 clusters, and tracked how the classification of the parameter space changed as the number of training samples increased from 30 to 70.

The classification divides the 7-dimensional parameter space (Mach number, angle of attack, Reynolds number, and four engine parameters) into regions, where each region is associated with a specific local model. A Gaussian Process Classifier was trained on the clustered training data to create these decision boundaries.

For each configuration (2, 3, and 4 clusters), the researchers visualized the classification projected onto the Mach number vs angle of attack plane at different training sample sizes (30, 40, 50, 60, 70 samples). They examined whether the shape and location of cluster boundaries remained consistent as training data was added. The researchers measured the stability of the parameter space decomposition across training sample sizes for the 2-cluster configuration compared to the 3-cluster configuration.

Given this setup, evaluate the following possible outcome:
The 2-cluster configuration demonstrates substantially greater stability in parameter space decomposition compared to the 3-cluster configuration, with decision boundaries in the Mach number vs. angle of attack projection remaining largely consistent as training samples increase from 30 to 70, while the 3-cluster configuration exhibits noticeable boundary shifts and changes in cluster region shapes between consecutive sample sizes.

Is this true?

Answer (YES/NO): YES